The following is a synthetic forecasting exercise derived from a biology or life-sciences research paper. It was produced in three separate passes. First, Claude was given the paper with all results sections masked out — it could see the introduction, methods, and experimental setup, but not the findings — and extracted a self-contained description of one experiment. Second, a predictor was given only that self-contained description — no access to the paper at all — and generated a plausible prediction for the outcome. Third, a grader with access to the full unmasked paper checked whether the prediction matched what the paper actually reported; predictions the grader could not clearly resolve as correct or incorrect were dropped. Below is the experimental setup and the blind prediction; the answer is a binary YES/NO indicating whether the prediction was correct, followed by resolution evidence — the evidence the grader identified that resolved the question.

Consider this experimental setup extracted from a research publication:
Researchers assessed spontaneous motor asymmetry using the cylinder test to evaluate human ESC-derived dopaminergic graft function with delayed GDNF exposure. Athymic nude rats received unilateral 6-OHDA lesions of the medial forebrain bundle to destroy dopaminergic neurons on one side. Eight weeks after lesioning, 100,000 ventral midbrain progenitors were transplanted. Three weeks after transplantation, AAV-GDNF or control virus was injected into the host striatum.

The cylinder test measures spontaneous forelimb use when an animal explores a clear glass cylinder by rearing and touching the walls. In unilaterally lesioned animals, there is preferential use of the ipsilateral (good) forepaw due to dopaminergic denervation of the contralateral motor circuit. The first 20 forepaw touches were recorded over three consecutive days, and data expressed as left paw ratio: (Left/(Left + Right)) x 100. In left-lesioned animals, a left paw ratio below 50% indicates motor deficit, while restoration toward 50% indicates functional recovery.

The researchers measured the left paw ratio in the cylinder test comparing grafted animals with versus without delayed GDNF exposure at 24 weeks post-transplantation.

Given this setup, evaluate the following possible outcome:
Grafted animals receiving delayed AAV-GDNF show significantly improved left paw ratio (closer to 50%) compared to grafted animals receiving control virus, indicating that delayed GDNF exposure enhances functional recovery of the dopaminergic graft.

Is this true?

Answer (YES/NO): YES